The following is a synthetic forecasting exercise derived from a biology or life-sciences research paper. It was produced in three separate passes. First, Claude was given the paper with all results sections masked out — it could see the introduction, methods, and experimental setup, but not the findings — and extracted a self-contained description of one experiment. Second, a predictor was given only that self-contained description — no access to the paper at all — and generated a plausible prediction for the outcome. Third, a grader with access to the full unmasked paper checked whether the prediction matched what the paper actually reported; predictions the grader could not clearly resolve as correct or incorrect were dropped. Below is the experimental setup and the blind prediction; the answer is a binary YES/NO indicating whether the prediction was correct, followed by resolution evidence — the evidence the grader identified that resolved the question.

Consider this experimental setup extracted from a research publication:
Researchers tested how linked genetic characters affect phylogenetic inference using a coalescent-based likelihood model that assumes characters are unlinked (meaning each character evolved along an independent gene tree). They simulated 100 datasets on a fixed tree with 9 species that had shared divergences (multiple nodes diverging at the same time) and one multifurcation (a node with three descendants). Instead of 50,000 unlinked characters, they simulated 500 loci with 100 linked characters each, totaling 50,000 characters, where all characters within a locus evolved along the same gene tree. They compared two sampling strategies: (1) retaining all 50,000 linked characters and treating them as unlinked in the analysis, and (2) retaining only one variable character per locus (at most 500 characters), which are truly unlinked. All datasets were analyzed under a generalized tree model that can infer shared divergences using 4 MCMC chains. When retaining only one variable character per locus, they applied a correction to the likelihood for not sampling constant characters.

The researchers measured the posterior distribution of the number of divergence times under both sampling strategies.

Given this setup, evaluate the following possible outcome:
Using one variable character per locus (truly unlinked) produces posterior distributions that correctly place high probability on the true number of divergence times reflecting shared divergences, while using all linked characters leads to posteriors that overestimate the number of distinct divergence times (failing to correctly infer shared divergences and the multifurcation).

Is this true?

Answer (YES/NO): NO